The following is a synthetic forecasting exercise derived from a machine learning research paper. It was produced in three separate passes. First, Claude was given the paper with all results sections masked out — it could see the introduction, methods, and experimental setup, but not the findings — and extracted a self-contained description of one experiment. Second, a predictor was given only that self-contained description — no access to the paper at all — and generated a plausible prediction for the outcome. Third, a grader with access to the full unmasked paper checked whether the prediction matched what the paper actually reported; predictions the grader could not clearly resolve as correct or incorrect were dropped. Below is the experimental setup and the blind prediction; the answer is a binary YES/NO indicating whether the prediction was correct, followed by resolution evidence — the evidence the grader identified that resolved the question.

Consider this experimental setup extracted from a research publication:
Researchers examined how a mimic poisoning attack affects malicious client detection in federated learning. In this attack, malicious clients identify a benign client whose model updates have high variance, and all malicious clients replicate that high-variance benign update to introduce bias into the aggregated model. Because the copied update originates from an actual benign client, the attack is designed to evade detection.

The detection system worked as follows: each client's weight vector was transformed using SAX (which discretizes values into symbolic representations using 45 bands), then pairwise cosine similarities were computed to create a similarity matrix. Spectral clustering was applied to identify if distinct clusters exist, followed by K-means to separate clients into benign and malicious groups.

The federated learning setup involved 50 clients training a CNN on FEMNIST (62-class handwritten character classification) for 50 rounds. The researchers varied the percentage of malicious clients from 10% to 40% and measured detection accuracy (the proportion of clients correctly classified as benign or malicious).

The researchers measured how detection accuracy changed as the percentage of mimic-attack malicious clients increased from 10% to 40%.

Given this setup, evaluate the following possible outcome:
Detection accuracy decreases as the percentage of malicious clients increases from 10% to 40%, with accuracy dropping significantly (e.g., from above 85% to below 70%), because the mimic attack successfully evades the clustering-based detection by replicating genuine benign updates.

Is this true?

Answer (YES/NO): NO